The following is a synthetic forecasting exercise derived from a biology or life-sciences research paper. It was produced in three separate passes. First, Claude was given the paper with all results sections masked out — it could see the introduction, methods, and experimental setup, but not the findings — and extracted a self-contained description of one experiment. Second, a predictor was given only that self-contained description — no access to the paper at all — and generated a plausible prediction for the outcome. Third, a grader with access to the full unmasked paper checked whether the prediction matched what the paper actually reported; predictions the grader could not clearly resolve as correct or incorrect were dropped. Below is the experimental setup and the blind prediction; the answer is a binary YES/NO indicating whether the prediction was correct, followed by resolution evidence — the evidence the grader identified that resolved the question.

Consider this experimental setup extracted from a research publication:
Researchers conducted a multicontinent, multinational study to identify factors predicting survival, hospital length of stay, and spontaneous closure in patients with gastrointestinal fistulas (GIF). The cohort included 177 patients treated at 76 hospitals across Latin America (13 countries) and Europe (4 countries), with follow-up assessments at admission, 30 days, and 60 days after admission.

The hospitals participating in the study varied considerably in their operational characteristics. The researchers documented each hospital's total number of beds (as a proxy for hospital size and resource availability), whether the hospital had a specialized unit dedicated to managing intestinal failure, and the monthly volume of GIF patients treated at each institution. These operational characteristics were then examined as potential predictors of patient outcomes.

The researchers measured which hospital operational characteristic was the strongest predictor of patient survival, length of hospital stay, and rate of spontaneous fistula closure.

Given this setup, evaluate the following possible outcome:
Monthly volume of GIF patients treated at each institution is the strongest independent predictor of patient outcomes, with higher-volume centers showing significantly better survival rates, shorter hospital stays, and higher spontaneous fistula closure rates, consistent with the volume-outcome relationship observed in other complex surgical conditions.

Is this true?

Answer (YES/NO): NO